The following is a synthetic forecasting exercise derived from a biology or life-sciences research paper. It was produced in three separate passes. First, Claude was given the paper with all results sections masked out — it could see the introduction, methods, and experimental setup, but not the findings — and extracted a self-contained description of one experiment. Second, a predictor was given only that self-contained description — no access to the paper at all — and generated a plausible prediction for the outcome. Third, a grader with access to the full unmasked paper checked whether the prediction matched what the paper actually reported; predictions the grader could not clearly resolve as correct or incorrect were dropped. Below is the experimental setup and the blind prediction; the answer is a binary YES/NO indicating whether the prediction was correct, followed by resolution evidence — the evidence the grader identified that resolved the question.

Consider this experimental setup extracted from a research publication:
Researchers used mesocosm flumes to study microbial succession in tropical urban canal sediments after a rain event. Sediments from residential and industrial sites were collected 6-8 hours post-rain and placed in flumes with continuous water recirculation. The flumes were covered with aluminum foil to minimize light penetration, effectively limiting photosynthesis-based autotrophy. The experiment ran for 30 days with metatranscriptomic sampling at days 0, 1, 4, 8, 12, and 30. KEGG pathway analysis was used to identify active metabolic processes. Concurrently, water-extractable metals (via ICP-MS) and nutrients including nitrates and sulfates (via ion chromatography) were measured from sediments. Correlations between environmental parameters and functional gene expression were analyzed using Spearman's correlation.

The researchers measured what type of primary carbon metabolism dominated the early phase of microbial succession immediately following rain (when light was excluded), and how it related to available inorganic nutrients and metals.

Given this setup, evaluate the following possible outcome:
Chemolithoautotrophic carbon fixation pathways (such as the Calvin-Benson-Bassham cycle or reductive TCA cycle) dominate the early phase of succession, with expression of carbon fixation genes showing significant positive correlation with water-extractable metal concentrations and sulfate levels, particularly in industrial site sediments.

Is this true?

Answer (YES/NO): NO